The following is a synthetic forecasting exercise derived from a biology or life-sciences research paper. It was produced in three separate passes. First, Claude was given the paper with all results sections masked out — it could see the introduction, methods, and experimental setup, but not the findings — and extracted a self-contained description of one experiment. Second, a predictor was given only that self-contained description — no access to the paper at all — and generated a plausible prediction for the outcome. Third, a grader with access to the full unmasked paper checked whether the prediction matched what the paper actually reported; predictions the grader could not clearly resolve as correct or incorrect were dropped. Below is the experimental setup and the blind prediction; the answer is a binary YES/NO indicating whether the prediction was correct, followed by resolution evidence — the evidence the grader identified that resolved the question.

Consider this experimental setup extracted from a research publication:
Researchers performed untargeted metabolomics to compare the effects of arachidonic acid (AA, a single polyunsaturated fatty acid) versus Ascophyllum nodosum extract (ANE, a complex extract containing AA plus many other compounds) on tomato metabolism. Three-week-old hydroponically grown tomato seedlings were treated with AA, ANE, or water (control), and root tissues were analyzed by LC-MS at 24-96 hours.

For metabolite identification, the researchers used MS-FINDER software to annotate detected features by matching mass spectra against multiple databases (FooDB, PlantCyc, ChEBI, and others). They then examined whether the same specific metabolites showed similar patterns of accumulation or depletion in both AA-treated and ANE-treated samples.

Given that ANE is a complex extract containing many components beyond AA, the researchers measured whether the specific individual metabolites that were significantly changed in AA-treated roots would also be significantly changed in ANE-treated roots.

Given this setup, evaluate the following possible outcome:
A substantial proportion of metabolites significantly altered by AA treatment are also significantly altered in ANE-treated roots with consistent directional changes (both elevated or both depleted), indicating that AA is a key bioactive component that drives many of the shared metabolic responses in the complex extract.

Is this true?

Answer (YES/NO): YES